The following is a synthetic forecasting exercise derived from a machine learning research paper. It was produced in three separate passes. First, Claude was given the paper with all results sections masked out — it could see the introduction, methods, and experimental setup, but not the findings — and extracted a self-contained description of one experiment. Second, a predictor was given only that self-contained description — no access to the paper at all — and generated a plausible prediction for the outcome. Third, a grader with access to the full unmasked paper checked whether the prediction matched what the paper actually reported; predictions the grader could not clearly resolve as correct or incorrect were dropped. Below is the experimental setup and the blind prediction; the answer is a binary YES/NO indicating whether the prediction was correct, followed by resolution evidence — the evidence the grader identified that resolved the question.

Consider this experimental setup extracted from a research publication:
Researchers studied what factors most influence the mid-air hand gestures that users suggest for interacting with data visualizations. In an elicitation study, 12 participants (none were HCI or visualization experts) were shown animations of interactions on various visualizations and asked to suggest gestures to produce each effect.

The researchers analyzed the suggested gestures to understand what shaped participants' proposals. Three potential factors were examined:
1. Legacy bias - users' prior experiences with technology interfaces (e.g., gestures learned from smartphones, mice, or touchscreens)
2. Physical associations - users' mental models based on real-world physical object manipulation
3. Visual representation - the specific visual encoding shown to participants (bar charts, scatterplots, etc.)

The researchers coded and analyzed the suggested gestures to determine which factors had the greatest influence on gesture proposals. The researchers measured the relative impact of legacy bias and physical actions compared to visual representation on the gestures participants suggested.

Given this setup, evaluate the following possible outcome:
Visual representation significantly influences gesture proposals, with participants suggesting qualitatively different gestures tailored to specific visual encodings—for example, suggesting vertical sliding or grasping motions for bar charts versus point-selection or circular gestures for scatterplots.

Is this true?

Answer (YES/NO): NO